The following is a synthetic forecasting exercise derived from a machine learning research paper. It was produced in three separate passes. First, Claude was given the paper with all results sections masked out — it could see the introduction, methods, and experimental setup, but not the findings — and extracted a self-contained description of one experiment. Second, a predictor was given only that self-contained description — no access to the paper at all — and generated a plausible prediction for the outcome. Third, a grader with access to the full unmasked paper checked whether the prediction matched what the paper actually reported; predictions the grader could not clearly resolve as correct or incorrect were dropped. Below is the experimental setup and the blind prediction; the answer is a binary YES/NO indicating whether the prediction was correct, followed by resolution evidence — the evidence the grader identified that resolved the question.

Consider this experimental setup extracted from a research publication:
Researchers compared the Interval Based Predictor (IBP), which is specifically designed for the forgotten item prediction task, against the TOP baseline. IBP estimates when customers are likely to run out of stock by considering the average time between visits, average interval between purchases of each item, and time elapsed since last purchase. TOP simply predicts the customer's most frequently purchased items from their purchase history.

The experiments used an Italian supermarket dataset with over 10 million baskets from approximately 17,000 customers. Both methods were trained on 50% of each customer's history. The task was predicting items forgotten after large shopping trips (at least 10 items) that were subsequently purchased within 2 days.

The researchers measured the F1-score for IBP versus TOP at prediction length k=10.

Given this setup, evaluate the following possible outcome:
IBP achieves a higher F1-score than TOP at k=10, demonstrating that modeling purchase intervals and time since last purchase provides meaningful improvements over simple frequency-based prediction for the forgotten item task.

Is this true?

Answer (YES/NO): NO